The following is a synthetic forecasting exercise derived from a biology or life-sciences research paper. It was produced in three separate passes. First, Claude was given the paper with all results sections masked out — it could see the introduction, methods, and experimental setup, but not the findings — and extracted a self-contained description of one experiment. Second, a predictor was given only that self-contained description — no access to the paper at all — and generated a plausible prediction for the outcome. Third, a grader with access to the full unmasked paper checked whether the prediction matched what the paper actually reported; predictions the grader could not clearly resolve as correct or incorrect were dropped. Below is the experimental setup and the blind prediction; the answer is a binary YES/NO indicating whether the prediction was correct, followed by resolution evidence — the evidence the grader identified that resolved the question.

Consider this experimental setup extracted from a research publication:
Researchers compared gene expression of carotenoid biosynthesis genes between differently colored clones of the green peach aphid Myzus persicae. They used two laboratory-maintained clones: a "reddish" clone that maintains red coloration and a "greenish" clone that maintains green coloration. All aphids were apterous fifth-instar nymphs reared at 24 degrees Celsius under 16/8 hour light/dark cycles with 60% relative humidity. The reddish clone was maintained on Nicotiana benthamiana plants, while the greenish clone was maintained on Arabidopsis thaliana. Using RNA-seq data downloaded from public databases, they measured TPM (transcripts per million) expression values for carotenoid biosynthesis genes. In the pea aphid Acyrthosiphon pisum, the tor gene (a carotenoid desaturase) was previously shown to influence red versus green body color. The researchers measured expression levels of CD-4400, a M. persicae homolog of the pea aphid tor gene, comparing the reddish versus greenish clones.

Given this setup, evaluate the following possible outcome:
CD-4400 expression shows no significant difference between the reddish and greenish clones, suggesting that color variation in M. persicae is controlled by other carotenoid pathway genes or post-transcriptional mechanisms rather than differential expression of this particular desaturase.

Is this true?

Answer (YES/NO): NO